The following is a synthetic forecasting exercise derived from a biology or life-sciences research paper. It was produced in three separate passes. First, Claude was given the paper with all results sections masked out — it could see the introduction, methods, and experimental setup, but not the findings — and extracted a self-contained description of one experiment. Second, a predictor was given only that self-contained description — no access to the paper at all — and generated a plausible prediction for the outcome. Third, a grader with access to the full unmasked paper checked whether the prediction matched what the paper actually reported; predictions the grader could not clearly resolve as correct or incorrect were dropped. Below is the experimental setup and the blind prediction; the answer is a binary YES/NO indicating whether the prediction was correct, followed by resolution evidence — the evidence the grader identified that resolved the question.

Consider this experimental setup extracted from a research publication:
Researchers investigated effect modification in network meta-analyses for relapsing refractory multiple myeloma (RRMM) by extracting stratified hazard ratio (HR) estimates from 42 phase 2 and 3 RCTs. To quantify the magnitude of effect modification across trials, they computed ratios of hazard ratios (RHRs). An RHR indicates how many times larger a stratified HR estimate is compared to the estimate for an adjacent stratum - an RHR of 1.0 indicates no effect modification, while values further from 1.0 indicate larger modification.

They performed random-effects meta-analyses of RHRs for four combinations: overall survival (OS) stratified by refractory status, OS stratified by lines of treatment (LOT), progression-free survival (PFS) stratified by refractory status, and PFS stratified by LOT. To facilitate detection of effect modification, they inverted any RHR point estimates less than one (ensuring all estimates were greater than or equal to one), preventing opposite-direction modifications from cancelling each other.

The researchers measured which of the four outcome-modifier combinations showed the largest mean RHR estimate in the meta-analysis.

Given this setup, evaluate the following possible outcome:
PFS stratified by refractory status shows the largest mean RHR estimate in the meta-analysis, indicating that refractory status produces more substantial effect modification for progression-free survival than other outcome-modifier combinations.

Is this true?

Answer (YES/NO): YES